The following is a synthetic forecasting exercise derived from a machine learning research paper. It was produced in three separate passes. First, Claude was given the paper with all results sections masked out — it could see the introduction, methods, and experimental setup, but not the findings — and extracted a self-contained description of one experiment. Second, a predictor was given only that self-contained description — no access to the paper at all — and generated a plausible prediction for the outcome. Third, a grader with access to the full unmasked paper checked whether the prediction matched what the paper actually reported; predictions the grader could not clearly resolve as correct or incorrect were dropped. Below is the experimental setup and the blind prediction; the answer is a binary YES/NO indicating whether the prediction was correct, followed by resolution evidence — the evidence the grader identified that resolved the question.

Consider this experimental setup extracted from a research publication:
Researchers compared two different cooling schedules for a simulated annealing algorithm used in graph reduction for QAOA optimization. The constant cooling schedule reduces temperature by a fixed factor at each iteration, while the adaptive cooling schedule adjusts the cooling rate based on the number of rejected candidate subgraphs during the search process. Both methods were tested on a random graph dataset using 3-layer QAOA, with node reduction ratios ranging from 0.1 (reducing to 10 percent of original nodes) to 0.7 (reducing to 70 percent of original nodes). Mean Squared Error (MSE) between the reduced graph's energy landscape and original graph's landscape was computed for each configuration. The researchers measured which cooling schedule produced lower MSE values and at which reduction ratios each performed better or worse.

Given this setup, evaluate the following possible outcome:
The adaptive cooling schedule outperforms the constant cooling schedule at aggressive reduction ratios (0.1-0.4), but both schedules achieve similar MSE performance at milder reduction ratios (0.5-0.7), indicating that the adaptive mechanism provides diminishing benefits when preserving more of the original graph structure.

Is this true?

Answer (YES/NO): NO